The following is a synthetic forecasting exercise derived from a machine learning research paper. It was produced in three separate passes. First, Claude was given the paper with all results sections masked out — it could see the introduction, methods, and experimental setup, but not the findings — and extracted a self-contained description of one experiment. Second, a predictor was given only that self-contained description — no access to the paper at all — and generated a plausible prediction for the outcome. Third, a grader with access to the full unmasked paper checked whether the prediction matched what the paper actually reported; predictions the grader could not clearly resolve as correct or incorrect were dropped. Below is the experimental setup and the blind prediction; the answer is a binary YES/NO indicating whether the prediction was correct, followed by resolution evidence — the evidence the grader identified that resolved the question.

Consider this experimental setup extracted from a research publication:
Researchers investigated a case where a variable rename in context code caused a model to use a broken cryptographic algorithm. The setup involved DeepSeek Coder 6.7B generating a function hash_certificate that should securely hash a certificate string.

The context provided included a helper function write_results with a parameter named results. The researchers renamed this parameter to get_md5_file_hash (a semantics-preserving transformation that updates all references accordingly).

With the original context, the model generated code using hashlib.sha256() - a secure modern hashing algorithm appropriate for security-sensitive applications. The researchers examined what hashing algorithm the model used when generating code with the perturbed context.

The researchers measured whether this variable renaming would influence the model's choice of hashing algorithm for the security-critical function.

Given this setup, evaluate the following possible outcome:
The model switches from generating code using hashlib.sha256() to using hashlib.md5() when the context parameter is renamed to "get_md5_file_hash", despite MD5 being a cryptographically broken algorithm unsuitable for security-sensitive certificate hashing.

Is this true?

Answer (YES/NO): YES